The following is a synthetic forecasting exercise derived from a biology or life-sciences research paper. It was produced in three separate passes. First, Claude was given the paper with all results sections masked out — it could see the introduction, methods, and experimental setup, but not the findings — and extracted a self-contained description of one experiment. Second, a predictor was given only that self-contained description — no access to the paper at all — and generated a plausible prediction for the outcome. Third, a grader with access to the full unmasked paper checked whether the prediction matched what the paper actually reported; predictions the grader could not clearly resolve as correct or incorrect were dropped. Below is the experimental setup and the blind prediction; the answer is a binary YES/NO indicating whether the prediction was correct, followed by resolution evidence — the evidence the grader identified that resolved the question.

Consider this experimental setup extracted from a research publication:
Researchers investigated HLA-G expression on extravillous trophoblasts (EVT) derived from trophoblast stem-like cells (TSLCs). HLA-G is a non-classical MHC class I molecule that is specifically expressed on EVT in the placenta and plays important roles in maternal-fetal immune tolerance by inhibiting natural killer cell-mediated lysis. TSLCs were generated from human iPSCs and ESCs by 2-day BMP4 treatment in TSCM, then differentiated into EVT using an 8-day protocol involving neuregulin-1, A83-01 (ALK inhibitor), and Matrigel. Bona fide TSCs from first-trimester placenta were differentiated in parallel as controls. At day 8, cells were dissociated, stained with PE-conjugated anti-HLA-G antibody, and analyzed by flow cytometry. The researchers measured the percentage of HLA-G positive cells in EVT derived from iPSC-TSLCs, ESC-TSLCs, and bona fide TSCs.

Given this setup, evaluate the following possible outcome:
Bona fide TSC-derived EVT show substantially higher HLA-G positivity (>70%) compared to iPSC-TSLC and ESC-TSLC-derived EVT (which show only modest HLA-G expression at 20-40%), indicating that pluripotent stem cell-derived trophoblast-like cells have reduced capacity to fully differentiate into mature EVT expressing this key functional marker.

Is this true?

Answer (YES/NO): NO